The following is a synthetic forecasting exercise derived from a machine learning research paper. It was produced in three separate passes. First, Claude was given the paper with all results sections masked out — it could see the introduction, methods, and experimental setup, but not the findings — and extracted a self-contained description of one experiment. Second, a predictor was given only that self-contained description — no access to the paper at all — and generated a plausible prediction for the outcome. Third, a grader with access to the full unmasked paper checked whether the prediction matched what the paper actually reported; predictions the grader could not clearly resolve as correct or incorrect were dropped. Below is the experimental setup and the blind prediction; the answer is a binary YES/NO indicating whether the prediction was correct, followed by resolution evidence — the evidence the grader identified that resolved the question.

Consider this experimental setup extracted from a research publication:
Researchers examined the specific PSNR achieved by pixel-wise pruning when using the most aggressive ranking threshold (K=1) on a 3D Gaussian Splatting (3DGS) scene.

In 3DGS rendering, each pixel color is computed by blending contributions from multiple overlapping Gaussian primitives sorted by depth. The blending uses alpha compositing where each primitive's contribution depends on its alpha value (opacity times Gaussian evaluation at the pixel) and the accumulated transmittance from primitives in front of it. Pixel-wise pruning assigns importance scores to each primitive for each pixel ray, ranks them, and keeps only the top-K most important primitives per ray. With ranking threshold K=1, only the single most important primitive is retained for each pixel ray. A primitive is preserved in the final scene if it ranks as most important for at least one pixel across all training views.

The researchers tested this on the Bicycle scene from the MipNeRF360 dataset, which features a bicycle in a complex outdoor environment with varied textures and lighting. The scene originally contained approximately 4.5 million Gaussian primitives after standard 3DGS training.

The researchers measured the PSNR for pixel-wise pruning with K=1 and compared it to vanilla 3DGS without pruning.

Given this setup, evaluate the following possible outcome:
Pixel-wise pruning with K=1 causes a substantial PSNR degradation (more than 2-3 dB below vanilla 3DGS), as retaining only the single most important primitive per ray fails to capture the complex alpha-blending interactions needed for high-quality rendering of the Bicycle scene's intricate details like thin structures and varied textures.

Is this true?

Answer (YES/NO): NO